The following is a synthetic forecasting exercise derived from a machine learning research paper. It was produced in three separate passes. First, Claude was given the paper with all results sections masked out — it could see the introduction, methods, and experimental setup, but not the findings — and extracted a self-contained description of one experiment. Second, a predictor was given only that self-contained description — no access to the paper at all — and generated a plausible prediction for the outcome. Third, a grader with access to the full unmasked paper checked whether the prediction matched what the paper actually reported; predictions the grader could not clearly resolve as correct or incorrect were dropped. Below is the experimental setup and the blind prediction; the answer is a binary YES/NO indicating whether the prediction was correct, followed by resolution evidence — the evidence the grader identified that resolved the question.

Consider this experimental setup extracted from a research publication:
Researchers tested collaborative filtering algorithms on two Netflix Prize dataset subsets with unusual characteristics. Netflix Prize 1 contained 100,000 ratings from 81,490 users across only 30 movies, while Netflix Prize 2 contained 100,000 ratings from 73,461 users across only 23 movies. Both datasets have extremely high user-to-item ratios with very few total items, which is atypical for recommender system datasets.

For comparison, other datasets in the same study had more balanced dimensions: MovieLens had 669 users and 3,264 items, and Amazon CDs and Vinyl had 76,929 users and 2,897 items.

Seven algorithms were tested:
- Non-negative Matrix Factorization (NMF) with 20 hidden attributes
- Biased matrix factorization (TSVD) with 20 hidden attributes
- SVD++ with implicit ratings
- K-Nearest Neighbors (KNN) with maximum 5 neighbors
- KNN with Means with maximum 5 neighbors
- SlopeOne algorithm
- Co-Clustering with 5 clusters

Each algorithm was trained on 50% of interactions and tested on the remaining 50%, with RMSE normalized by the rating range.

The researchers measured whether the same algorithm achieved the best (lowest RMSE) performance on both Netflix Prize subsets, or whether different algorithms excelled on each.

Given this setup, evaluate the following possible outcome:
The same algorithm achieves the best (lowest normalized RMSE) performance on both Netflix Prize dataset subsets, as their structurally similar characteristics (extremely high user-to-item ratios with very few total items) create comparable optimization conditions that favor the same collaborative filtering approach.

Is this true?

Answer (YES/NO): YES